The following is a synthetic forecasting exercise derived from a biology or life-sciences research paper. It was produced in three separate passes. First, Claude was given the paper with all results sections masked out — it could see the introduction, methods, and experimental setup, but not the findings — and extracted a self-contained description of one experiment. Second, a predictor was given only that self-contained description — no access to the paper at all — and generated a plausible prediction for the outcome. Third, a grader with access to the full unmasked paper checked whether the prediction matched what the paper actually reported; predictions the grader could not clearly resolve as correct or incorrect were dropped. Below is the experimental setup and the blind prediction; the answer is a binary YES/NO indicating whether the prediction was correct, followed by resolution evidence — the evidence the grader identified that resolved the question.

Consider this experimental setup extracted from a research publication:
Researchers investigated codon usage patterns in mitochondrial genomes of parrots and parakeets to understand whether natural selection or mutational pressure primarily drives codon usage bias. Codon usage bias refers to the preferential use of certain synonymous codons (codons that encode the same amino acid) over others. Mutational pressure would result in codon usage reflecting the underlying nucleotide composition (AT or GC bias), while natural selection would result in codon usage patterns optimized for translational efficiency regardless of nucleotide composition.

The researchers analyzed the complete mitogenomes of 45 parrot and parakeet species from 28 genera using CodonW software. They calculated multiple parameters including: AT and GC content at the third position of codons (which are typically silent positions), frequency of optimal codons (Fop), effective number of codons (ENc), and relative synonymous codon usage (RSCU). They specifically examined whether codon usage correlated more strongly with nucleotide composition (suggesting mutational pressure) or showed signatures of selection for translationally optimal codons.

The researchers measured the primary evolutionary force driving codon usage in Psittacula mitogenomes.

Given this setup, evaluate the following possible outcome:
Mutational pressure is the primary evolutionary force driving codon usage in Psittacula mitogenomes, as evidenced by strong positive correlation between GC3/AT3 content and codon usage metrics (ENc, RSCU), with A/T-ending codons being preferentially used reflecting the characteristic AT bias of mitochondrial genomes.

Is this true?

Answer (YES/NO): NO